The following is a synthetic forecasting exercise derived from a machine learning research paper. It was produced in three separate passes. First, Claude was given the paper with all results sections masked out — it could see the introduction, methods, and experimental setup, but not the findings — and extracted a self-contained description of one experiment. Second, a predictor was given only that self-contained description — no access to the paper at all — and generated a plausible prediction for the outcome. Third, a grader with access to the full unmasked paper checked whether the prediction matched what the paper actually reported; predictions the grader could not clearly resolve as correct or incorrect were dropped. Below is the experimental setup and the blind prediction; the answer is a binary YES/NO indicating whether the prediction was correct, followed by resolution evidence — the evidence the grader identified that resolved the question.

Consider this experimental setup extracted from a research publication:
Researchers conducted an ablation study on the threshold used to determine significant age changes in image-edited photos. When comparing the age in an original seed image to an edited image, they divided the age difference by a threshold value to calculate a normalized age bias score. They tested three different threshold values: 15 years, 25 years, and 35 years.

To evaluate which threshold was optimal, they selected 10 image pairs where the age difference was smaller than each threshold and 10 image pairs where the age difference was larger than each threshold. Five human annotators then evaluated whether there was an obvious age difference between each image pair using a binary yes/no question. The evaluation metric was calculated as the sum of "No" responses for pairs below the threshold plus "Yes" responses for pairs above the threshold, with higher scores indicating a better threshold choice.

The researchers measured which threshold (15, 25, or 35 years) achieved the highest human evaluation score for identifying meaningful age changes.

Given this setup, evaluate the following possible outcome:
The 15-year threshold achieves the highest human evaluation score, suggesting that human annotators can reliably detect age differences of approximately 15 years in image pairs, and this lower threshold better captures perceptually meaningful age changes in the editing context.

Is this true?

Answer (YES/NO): NO